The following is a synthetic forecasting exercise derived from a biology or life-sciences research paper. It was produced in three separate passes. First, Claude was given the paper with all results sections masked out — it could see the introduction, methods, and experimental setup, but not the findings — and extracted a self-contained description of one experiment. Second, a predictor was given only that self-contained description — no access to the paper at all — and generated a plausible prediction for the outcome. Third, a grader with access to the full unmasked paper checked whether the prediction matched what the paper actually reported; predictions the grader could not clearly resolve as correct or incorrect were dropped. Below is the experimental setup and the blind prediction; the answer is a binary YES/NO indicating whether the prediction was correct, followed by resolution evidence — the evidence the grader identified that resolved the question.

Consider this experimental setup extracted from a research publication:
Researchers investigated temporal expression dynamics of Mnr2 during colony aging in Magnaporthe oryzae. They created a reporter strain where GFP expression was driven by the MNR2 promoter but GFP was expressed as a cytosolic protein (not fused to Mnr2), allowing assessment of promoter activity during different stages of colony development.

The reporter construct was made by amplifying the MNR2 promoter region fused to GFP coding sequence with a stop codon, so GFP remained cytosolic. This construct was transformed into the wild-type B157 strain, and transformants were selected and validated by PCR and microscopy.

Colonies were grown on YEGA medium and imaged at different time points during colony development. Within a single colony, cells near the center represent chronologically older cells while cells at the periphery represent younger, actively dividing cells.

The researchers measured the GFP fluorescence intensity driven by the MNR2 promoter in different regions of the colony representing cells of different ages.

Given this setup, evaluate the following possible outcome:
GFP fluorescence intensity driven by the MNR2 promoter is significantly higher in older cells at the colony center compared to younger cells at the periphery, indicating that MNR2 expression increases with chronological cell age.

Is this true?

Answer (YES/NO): YES